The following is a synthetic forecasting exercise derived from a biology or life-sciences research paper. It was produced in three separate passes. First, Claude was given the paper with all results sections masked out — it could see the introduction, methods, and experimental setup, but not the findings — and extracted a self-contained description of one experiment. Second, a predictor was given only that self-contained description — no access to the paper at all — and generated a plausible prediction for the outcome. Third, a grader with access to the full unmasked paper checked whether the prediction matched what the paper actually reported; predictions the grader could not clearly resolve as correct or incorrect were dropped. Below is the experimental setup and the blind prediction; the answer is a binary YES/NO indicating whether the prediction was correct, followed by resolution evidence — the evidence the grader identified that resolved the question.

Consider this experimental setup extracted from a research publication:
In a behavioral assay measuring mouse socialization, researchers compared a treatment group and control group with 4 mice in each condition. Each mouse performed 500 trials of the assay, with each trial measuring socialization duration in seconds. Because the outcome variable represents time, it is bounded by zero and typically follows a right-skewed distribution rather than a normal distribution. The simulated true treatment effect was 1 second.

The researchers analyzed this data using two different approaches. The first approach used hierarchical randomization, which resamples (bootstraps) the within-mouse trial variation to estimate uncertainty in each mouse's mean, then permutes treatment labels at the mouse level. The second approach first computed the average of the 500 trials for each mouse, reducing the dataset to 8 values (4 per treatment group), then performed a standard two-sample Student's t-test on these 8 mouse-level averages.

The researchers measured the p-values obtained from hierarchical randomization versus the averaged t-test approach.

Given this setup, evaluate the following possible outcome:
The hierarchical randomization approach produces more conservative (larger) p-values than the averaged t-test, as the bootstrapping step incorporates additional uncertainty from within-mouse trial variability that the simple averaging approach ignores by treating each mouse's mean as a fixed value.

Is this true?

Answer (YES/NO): NO